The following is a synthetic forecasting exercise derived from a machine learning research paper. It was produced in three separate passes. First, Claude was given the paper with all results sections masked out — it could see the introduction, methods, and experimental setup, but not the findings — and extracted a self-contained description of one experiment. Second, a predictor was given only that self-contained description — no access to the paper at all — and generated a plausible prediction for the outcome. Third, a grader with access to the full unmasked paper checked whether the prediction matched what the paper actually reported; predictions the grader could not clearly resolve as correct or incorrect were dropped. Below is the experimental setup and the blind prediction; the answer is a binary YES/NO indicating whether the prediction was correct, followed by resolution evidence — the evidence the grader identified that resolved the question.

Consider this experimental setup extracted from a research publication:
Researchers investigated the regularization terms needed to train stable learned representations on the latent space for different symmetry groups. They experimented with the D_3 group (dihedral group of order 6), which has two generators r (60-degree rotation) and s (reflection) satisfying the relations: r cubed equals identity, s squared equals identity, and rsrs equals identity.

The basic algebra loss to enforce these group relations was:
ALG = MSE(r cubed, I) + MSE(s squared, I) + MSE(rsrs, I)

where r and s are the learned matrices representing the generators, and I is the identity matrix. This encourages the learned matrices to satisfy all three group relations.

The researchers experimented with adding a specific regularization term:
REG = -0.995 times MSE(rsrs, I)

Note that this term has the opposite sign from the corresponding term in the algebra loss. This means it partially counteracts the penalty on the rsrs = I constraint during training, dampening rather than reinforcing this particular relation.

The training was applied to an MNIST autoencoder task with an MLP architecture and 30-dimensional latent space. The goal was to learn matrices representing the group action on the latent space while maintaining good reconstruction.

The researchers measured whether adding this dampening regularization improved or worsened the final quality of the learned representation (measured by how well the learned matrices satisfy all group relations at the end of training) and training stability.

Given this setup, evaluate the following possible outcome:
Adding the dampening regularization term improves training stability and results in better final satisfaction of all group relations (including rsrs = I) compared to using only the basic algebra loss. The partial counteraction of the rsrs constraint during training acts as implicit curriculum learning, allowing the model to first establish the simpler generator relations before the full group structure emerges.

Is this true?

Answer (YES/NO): NO